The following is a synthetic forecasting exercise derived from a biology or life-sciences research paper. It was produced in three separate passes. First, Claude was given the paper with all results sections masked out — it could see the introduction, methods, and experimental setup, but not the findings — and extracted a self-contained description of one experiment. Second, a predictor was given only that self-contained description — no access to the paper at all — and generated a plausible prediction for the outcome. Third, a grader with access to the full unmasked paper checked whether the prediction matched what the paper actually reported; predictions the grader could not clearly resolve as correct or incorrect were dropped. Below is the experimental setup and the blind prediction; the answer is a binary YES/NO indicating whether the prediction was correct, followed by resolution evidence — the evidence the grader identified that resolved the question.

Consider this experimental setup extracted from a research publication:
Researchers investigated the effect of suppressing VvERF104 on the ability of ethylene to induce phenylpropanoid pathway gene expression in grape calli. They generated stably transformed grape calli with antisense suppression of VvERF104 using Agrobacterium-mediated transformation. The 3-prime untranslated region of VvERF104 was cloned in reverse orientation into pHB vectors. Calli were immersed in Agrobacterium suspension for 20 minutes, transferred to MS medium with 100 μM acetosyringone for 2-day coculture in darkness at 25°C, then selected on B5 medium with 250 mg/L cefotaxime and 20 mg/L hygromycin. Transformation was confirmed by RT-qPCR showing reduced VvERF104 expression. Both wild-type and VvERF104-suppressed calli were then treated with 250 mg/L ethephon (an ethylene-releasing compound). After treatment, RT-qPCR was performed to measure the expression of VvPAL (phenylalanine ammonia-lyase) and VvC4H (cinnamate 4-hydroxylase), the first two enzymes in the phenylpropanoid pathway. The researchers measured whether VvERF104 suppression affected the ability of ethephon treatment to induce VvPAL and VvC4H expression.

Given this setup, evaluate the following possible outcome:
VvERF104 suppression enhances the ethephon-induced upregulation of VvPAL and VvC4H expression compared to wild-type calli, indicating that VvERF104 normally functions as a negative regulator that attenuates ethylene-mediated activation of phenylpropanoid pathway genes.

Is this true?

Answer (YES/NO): NO